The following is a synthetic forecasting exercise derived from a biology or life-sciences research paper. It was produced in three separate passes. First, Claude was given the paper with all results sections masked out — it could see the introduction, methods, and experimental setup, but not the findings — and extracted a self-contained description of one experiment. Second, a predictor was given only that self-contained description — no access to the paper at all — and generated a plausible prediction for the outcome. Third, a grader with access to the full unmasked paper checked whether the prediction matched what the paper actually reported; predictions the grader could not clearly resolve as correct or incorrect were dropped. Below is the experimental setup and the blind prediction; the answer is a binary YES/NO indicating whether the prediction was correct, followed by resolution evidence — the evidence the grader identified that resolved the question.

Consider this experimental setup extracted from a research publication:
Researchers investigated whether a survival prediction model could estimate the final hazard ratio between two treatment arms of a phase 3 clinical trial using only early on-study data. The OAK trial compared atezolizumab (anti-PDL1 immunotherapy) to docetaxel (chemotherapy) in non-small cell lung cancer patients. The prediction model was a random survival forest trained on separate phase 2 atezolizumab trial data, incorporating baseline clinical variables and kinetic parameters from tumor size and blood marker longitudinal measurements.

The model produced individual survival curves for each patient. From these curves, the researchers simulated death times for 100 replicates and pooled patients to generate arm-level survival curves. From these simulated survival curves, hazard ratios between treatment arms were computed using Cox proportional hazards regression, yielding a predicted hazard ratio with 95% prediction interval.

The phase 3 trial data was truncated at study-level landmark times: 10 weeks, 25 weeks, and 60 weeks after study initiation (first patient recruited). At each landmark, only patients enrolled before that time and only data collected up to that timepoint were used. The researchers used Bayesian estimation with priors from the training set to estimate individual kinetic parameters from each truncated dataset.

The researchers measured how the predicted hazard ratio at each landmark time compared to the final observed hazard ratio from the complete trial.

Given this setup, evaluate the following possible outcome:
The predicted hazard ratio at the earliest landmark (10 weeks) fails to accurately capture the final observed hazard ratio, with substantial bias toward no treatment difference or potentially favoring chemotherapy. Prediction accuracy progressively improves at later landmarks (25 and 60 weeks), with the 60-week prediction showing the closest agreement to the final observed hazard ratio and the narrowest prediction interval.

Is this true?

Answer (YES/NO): NO